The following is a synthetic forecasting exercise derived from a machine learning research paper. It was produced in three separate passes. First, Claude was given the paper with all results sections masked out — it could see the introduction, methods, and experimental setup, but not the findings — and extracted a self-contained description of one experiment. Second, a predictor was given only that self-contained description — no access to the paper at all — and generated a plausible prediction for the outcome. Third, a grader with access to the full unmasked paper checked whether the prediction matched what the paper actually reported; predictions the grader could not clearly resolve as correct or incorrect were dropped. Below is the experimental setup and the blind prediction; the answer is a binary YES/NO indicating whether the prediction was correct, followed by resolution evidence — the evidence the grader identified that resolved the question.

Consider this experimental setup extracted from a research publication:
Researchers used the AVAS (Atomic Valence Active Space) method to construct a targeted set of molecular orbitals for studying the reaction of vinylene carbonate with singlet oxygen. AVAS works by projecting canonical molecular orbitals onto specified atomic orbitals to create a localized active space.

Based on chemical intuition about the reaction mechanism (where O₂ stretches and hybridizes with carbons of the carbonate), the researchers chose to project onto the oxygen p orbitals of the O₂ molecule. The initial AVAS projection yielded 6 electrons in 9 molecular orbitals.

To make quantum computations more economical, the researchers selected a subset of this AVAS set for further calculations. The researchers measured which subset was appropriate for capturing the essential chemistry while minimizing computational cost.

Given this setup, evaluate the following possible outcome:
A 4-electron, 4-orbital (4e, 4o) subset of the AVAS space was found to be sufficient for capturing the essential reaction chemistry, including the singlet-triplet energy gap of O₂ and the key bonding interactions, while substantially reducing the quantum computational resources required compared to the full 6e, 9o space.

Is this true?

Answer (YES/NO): NO